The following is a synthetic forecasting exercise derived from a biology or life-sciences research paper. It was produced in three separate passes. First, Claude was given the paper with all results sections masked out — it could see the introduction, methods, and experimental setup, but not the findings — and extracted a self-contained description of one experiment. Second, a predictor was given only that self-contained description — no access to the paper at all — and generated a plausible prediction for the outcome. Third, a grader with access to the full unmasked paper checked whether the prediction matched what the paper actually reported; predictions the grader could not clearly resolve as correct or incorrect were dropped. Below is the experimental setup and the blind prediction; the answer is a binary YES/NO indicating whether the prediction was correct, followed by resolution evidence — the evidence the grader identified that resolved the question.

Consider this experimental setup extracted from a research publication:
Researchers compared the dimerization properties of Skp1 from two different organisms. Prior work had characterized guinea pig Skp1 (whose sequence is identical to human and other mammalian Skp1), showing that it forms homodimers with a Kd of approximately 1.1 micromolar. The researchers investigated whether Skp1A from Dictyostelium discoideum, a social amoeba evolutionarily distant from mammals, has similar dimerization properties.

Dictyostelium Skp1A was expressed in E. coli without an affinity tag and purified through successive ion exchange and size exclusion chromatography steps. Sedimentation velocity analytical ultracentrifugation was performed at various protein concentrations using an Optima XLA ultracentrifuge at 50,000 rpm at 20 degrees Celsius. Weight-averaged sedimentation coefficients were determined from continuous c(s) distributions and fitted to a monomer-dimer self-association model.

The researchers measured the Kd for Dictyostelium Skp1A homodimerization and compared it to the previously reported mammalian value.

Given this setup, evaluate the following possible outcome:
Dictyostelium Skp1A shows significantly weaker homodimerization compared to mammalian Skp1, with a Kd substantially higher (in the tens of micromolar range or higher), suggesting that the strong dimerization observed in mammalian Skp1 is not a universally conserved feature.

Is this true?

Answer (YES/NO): NO